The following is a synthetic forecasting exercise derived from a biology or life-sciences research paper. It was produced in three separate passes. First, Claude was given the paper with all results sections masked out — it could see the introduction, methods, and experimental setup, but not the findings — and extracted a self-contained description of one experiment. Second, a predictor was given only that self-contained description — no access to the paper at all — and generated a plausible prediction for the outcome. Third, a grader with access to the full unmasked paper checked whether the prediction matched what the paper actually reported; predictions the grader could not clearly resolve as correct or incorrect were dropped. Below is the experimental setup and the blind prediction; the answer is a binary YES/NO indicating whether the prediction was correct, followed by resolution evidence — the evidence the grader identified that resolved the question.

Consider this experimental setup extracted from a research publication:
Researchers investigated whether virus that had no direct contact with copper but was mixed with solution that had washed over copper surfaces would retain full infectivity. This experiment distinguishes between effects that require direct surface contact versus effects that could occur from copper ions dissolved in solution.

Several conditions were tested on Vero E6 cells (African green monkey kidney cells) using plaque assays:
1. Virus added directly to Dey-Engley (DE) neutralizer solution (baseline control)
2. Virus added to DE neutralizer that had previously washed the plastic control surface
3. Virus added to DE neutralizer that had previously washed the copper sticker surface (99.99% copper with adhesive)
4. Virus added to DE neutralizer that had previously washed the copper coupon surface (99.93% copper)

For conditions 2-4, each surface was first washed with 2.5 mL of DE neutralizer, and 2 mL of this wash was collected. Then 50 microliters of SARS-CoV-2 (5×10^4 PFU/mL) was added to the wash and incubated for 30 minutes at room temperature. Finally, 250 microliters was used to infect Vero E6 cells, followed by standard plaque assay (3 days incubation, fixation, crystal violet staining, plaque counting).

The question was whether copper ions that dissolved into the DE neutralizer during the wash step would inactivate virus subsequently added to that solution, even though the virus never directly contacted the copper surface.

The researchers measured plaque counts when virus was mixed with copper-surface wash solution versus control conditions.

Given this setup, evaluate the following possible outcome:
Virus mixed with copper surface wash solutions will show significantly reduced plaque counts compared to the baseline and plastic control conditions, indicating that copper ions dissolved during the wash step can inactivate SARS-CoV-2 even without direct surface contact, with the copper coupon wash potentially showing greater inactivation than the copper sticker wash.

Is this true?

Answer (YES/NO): NO